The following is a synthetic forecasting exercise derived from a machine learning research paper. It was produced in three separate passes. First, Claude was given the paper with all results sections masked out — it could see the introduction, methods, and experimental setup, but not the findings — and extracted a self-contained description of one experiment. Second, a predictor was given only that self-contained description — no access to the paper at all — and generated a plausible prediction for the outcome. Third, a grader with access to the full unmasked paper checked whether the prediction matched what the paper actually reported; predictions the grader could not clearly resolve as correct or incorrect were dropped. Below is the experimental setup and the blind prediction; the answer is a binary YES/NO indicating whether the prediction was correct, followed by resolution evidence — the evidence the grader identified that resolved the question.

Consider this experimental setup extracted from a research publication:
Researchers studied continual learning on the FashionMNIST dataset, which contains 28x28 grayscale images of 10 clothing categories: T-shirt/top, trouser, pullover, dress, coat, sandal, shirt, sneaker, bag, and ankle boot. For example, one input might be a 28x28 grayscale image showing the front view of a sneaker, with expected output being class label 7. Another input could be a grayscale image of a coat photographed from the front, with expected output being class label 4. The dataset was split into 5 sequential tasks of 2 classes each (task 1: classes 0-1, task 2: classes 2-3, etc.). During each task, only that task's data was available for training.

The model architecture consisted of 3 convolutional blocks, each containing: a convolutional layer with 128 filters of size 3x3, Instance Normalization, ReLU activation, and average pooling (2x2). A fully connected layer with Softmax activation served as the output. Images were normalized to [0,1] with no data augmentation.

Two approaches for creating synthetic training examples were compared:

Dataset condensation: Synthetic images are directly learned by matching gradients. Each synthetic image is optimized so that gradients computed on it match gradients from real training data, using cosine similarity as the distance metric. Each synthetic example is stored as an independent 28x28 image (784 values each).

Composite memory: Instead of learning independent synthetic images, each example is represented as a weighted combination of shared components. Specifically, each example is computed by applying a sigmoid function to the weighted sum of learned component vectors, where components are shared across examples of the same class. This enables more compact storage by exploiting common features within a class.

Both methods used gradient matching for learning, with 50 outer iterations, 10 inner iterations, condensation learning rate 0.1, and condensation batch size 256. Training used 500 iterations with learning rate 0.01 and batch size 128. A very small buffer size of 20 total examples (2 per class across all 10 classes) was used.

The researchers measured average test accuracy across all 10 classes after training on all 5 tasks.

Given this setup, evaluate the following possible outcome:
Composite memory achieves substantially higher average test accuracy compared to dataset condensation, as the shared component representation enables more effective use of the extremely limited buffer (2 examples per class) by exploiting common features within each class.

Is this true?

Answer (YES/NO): NO